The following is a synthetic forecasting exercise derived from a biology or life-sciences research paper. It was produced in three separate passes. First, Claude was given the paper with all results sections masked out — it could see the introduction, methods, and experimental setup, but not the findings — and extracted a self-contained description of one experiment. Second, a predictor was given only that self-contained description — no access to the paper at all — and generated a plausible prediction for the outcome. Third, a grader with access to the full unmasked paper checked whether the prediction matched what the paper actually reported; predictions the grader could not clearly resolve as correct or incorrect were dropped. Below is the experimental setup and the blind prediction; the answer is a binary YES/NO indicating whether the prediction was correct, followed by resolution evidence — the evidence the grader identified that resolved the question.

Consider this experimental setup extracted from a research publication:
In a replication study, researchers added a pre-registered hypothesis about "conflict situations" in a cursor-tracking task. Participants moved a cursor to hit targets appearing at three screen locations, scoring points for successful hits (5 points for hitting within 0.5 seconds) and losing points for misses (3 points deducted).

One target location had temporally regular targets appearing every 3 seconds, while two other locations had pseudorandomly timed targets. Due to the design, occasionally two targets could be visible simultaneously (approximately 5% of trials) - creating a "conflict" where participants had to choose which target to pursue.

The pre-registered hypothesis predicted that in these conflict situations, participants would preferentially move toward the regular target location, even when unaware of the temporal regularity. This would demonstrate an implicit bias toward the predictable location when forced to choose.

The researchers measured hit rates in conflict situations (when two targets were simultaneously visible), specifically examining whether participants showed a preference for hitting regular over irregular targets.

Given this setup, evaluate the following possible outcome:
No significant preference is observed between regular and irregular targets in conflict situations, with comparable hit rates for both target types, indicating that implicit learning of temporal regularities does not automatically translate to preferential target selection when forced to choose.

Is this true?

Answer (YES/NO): YES